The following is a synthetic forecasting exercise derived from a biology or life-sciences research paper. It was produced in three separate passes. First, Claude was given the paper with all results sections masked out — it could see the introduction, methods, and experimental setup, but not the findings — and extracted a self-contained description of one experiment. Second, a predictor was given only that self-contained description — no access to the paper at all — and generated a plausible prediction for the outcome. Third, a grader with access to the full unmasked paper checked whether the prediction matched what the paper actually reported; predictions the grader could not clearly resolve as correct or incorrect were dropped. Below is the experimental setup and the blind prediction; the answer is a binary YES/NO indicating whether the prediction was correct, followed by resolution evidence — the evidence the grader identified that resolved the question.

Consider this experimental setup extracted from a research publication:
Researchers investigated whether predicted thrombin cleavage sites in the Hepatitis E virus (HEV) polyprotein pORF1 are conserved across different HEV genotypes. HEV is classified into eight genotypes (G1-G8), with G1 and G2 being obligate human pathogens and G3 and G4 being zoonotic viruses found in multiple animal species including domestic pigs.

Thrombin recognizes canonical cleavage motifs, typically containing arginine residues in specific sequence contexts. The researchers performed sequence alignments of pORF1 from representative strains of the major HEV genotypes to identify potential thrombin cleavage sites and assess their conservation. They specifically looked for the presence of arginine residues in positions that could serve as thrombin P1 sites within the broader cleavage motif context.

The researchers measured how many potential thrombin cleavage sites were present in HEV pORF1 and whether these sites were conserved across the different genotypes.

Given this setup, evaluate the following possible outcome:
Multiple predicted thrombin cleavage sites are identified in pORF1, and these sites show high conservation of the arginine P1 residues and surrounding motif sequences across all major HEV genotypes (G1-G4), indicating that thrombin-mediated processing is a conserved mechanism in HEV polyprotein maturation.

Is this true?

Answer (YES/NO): YES